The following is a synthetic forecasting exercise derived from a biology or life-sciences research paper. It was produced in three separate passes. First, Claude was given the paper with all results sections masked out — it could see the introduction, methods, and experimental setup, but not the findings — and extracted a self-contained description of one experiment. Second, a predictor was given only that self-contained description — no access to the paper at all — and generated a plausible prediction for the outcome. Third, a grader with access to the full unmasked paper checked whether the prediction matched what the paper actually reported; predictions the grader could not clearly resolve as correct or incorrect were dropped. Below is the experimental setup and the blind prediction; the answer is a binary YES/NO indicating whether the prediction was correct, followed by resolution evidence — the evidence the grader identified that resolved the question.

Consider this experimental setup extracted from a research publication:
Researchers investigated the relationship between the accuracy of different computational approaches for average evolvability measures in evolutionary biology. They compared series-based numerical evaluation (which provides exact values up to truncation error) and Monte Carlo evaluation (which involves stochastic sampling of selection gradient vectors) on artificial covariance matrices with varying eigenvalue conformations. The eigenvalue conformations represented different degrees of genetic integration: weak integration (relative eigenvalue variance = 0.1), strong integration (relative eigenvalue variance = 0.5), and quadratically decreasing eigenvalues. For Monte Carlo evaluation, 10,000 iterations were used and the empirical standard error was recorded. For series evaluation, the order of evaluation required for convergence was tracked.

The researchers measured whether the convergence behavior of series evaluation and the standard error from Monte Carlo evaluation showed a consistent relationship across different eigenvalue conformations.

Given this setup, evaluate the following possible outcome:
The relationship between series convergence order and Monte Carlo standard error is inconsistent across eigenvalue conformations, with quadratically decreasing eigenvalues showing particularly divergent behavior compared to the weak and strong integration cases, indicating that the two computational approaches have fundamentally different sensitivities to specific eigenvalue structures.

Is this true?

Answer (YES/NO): NO